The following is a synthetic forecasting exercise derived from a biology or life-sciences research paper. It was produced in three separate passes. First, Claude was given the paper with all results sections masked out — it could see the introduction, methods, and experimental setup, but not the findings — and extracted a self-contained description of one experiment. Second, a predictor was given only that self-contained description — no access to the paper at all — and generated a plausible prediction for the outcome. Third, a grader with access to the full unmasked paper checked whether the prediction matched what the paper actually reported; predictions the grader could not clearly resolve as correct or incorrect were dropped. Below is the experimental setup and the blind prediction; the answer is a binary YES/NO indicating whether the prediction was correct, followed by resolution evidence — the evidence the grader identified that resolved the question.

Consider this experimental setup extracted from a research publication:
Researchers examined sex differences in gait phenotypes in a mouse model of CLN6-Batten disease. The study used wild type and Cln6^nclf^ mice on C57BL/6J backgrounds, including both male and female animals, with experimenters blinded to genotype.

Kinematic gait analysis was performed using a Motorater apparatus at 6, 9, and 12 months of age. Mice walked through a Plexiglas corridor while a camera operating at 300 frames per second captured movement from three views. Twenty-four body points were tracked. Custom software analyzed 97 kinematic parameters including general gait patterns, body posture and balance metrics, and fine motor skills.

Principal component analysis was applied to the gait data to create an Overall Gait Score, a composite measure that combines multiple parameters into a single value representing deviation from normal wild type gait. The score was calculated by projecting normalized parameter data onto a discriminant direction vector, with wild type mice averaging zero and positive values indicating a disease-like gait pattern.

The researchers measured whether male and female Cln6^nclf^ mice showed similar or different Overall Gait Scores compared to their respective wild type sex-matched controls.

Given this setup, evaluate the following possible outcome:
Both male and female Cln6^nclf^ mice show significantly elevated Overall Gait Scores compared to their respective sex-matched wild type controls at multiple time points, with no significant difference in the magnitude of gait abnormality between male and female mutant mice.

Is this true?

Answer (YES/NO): NO